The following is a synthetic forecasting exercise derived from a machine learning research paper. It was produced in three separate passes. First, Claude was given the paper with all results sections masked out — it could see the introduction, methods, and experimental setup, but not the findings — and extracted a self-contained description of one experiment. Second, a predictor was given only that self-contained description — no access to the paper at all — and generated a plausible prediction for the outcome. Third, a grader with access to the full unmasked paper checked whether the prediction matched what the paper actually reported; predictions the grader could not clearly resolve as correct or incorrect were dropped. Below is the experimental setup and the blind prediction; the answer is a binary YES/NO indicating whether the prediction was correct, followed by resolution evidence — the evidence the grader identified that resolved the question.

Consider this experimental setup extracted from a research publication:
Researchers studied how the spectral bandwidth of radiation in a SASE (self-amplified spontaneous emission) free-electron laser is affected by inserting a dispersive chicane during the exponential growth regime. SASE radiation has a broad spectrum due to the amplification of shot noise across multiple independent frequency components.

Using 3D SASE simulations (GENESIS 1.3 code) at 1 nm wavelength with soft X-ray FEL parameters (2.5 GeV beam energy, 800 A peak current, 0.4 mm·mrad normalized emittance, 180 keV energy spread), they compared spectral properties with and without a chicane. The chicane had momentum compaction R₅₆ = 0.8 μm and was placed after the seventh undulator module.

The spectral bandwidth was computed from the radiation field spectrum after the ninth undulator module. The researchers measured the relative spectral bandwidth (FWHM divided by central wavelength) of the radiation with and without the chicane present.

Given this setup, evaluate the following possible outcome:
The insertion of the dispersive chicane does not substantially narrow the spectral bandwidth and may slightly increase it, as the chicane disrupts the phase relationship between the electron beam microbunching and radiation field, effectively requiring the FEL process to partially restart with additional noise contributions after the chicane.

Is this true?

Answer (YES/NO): YES